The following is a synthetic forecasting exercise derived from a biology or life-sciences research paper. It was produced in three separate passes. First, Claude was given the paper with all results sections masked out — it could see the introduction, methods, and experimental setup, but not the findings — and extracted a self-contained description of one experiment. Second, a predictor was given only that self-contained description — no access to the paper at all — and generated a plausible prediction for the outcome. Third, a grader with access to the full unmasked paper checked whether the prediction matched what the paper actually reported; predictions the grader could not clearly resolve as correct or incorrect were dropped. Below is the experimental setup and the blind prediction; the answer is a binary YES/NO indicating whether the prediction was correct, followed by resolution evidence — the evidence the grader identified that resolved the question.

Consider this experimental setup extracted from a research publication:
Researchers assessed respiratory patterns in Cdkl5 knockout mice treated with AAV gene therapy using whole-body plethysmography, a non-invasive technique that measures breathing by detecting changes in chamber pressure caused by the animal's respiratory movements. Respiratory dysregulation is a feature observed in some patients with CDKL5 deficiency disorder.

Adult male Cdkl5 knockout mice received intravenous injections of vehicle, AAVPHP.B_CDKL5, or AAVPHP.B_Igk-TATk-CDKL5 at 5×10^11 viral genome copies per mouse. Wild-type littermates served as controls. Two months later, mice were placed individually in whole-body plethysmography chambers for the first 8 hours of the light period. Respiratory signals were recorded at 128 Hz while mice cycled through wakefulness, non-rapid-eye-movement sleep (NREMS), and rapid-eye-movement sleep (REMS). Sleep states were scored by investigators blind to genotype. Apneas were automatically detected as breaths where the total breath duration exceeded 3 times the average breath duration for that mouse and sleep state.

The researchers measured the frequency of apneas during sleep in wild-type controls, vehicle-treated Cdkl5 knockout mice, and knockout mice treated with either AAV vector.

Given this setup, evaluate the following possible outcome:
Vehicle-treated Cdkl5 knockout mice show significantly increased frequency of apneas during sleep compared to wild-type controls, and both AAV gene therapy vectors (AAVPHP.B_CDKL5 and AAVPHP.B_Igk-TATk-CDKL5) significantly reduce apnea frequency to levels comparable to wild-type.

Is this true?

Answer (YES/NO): NO